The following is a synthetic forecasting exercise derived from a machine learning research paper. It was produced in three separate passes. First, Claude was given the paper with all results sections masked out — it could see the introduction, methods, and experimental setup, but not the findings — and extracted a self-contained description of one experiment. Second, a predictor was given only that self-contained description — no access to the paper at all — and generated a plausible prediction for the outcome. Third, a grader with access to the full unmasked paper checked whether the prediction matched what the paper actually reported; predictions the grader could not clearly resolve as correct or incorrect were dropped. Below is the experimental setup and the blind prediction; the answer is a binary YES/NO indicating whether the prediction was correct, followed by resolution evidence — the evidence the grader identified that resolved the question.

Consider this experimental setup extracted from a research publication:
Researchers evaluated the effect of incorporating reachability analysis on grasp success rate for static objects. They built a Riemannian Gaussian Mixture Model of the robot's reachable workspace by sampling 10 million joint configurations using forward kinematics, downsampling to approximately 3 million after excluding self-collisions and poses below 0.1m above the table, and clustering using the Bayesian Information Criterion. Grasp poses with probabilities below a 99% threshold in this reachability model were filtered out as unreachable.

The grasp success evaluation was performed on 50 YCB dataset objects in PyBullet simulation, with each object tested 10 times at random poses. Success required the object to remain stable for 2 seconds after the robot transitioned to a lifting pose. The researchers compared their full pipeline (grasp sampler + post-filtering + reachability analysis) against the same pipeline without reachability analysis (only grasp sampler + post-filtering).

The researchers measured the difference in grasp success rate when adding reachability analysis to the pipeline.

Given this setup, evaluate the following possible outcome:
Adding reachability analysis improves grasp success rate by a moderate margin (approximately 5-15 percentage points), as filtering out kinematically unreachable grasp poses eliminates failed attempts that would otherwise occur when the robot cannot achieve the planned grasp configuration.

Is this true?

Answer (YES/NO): NO